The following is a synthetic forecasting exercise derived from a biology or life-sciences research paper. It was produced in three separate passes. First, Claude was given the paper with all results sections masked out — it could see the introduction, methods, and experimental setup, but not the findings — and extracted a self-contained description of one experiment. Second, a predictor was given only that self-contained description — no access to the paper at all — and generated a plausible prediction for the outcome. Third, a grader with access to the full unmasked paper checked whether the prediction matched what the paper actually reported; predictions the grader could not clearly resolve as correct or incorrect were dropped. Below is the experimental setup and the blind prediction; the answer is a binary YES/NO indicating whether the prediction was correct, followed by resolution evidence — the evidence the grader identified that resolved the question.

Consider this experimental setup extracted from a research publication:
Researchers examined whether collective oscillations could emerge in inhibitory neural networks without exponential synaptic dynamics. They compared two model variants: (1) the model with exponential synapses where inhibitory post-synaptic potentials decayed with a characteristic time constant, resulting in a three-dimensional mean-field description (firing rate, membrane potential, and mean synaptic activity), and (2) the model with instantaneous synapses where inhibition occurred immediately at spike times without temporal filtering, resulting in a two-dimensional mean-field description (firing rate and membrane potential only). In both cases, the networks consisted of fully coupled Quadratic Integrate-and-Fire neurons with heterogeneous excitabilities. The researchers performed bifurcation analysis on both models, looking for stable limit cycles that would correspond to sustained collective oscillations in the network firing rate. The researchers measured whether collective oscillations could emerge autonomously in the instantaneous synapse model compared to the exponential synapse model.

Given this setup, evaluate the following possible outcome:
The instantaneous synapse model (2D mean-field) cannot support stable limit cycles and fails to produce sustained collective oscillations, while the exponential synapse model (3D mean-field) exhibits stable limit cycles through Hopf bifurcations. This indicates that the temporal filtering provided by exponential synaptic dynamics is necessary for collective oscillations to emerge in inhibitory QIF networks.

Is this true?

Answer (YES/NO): YES